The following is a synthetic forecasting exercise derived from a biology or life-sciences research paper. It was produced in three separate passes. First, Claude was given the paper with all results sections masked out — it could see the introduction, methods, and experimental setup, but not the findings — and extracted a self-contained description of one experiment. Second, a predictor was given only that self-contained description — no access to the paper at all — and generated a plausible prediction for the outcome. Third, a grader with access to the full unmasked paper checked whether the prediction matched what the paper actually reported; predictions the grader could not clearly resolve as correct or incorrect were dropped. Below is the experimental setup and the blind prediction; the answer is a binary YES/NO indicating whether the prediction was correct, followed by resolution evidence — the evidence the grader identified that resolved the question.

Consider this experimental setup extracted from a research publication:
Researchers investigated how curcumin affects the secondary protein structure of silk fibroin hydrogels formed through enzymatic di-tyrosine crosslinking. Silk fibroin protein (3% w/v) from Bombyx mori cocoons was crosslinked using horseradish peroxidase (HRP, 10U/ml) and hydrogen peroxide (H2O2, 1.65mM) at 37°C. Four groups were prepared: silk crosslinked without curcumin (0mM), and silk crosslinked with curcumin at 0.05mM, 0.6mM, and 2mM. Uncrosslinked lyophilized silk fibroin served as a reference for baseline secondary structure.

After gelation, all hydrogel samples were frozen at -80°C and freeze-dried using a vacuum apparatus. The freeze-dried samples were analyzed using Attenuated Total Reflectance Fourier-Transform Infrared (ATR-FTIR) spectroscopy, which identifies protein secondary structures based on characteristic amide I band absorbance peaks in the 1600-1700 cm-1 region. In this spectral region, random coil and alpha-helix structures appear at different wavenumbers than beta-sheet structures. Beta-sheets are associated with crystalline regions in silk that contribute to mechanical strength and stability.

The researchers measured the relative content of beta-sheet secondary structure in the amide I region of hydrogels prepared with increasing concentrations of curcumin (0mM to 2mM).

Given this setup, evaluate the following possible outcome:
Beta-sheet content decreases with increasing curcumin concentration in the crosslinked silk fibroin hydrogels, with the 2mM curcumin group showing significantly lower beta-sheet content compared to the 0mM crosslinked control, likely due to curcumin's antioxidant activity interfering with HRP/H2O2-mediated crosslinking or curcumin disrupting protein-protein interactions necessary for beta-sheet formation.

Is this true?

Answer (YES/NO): NO